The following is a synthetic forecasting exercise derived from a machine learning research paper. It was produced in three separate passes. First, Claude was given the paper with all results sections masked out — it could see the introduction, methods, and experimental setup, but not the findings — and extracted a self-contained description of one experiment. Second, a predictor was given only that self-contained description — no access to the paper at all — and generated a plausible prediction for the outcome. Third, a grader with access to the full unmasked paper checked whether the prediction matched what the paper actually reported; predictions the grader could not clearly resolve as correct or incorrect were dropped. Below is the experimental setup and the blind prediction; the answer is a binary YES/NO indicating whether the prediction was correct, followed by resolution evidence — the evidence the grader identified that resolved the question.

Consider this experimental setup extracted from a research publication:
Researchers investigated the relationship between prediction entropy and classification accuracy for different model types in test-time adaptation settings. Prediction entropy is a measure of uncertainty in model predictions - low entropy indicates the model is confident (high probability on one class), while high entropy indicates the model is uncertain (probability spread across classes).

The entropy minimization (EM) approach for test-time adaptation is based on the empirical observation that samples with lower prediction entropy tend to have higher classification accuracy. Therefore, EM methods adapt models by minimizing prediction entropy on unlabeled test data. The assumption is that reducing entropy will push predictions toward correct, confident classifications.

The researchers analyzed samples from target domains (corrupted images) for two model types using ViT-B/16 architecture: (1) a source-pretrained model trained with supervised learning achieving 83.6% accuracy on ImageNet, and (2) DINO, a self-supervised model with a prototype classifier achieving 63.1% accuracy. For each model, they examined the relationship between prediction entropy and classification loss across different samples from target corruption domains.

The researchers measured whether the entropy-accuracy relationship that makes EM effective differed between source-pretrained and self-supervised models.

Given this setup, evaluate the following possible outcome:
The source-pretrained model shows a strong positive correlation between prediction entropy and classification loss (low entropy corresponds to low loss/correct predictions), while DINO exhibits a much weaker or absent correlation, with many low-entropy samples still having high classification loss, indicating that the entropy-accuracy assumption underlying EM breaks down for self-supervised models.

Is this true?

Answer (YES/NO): YES